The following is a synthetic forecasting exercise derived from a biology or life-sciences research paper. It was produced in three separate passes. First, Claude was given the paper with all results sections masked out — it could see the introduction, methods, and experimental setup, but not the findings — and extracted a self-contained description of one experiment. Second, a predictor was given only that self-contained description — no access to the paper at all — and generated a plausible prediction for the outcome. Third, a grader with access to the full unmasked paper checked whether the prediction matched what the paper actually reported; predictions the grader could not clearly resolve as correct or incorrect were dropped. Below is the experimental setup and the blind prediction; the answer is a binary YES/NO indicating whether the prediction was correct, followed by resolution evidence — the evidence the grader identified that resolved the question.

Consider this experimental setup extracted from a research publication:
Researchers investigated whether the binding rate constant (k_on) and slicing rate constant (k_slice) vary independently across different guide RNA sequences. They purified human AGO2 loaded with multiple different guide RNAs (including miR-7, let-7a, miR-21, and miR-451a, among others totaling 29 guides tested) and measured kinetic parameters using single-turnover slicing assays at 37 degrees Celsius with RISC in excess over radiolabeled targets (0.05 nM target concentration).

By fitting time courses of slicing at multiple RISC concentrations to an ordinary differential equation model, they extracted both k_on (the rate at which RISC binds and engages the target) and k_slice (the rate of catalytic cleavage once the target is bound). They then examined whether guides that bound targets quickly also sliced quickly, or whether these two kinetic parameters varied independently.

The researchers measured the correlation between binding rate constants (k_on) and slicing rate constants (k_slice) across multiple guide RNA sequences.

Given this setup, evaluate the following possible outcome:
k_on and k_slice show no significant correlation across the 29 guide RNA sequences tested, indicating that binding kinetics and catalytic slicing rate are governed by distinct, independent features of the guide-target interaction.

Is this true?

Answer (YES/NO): YES